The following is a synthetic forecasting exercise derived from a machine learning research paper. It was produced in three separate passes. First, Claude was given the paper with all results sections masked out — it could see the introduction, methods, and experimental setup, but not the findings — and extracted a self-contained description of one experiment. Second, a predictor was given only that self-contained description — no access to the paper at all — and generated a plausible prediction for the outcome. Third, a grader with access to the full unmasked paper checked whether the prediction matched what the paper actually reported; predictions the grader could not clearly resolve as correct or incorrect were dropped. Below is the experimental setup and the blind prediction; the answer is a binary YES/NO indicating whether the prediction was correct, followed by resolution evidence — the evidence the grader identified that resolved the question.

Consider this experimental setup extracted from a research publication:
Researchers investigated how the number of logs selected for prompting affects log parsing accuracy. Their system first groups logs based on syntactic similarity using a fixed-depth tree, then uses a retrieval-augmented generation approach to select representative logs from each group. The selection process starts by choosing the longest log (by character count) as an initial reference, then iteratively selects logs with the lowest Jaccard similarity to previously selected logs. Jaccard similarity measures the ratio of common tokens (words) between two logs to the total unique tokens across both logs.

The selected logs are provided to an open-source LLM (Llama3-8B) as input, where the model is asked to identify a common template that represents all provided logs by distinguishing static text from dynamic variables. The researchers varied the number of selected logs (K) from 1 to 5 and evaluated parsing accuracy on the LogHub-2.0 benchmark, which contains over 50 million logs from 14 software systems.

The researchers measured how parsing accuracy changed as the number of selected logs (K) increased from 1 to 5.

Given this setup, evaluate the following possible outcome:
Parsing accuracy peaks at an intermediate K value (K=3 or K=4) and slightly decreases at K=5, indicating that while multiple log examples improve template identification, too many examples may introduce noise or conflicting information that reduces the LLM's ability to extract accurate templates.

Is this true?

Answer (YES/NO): YES